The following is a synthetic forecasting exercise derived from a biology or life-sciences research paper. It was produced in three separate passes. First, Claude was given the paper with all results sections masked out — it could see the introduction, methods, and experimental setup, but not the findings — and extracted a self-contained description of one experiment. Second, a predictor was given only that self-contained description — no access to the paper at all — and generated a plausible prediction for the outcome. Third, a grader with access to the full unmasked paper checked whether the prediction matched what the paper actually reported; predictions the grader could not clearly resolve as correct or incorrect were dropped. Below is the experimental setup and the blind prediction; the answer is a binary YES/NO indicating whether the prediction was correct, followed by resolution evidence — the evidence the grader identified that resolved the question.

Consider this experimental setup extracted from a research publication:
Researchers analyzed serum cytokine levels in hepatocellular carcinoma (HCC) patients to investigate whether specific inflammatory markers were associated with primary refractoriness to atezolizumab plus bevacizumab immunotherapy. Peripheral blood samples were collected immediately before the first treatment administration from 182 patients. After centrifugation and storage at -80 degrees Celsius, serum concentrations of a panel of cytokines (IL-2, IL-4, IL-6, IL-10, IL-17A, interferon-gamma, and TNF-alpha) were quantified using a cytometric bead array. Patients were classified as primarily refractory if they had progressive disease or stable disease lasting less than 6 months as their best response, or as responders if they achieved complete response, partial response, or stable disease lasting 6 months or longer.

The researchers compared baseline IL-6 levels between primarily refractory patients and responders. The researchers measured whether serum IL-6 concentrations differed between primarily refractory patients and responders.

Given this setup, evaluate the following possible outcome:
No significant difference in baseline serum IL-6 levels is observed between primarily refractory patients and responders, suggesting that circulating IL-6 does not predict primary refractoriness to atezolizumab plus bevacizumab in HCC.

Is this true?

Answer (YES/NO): NO